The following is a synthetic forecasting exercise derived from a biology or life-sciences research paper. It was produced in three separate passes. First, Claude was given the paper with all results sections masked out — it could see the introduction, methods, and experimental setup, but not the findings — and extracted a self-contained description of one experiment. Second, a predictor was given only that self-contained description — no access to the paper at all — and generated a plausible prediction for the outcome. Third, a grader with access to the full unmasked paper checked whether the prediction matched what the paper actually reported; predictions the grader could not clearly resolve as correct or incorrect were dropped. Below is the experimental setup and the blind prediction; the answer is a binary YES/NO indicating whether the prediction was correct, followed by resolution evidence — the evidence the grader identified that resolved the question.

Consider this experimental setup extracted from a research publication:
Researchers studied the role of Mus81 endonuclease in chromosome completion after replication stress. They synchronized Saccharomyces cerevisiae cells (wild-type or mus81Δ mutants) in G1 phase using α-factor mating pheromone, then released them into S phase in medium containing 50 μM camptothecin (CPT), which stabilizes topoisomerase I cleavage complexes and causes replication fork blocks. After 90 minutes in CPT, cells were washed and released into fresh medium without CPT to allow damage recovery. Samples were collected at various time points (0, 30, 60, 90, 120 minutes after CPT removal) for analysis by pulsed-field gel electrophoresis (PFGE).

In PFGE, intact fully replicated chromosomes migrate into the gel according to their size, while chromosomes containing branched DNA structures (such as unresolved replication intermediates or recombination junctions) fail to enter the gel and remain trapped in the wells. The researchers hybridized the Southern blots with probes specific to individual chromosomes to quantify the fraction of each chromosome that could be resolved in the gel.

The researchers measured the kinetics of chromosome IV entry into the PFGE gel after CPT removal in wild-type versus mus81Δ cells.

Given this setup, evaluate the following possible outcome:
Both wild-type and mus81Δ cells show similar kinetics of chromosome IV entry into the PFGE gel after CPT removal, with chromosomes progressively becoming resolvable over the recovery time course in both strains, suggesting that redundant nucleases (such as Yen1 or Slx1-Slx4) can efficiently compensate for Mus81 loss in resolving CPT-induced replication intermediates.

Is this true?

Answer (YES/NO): NO